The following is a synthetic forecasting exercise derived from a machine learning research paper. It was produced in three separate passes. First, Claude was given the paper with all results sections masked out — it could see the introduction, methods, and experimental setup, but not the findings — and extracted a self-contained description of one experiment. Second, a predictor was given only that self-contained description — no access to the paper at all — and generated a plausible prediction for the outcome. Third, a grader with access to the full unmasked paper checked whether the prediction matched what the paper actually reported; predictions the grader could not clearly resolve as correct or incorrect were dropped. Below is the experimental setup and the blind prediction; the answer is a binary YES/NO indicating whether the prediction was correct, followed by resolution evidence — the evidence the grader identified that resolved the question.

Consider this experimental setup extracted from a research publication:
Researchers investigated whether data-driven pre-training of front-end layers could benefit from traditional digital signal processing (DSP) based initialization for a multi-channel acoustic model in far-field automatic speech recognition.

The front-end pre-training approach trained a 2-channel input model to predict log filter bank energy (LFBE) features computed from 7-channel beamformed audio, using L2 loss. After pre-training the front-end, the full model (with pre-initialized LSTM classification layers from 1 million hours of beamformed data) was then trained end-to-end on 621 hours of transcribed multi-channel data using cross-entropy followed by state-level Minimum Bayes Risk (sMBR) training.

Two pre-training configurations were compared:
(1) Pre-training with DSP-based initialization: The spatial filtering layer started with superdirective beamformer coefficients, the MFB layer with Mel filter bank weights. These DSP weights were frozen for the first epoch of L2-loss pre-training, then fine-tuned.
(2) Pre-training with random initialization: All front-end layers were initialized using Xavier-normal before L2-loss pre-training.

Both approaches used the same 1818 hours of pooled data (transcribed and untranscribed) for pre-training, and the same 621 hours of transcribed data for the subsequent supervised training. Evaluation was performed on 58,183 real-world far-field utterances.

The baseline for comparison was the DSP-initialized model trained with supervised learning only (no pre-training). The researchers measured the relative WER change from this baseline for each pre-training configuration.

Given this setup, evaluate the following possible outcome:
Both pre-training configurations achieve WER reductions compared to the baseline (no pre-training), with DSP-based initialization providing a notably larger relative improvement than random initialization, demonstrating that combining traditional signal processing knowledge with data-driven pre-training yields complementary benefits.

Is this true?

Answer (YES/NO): NO